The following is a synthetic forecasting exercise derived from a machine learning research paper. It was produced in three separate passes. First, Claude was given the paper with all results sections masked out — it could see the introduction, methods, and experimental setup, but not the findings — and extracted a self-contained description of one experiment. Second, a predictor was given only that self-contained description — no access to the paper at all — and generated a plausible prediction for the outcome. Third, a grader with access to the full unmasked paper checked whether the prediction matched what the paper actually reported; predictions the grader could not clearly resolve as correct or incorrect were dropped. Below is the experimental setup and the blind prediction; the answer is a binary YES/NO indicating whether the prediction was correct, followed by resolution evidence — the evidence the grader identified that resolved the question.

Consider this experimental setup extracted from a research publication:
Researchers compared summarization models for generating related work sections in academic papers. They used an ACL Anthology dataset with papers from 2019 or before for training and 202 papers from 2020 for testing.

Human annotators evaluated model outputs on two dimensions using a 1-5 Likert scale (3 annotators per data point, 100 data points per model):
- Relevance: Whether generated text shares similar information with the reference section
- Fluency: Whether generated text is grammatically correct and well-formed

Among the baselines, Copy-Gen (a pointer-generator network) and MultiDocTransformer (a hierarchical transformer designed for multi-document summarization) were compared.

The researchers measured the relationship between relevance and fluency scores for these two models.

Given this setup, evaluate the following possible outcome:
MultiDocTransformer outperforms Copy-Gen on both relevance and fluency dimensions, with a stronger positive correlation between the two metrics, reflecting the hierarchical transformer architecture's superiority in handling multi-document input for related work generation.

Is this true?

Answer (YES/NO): NO